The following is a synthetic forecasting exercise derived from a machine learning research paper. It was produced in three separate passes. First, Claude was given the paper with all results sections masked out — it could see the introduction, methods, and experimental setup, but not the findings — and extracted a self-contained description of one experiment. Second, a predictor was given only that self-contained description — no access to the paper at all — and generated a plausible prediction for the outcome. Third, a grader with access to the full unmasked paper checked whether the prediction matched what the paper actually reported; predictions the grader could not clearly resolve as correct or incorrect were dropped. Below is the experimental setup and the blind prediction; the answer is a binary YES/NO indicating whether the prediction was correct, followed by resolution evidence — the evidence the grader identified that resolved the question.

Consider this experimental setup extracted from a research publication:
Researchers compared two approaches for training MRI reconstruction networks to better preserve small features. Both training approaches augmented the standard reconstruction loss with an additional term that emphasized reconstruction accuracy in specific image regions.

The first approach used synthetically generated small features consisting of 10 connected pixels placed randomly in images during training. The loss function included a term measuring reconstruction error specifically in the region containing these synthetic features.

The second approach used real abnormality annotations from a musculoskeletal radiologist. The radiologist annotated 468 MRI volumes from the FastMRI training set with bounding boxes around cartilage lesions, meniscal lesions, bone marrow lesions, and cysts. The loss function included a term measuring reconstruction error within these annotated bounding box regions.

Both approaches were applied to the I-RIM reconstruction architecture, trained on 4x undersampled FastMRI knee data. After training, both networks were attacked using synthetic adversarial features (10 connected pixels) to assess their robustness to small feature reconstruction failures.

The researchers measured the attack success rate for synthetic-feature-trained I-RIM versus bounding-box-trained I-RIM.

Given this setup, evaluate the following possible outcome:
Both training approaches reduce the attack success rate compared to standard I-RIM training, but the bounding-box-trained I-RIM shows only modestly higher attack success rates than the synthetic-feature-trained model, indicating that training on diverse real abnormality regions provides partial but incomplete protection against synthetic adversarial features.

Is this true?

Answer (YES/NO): NO